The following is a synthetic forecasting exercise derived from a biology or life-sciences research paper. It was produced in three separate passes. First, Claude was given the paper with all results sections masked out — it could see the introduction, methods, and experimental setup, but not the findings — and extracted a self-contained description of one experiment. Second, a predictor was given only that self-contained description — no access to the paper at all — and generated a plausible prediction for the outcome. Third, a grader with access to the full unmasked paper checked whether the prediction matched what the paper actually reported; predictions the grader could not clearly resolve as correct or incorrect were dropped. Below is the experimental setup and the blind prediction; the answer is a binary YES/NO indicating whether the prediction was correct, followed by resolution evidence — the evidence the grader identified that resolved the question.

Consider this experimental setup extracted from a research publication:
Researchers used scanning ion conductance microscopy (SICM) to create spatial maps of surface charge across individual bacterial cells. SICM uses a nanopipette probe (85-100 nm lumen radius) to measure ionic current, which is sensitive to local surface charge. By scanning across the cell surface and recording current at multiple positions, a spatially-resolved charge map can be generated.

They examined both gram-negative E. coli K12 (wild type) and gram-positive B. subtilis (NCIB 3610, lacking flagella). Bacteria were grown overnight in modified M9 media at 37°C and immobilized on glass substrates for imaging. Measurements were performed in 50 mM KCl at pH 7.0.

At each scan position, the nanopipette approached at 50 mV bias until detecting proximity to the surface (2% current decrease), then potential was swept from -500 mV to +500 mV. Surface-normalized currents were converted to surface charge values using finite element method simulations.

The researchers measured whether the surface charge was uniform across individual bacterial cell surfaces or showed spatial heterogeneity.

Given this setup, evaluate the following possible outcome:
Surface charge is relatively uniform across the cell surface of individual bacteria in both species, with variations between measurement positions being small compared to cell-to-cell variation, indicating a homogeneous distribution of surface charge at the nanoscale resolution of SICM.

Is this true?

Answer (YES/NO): NO